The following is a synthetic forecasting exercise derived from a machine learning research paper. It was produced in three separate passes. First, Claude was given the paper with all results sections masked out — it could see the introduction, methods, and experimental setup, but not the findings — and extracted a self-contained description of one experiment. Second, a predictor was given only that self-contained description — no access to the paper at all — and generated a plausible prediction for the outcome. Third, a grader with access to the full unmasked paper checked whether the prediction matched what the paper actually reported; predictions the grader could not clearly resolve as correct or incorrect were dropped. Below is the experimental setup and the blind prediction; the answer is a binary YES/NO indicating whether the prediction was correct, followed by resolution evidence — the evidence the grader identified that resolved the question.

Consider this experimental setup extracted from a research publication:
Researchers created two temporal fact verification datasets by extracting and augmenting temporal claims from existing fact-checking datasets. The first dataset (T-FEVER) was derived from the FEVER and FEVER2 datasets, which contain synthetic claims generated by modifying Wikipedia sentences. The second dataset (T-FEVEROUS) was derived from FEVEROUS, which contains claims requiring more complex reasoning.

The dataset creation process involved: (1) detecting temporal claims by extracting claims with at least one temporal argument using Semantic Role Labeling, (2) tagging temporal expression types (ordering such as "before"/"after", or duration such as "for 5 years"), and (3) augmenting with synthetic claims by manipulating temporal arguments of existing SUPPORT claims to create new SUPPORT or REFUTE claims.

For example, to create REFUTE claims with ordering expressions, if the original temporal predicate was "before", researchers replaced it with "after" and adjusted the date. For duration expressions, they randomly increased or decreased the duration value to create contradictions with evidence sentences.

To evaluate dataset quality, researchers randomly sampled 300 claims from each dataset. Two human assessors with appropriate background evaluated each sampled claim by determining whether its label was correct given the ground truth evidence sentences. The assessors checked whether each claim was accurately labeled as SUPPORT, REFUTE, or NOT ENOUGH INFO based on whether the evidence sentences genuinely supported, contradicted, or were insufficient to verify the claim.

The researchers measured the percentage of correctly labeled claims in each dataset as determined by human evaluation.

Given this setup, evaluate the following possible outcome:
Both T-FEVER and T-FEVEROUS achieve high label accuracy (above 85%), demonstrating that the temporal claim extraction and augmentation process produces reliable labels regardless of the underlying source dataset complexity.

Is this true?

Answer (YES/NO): YES